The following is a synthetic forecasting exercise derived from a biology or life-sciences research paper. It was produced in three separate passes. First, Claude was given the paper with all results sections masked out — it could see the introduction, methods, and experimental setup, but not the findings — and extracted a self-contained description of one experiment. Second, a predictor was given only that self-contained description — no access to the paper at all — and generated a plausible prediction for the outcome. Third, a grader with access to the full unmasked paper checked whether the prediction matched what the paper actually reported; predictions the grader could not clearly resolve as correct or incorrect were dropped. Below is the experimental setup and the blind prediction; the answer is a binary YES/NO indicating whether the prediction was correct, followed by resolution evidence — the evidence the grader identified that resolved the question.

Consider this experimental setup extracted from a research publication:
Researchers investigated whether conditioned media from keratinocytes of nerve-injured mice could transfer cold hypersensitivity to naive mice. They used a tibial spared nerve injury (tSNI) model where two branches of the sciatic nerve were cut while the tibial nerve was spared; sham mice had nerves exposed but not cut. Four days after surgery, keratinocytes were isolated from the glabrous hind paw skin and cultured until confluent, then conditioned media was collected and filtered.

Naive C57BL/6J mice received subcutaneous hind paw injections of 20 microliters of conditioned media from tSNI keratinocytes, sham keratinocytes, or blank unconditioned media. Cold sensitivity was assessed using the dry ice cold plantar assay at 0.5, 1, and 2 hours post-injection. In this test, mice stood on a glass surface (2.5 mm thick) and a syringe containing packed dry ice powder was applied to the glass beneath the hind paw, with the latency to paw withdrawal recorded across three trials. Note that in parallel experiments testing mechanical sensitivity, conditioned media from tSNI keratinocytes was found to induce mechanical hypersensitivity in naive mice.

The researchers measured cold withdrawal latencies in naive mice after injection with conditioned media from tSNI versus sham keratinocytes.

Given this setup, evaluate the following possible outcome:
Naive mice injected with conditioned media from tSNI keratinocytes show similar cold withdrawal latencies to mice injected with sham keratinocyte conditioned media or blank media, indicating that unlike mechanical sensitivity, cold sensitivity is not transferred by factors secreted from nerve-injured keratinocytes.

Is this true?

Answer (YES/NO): YES